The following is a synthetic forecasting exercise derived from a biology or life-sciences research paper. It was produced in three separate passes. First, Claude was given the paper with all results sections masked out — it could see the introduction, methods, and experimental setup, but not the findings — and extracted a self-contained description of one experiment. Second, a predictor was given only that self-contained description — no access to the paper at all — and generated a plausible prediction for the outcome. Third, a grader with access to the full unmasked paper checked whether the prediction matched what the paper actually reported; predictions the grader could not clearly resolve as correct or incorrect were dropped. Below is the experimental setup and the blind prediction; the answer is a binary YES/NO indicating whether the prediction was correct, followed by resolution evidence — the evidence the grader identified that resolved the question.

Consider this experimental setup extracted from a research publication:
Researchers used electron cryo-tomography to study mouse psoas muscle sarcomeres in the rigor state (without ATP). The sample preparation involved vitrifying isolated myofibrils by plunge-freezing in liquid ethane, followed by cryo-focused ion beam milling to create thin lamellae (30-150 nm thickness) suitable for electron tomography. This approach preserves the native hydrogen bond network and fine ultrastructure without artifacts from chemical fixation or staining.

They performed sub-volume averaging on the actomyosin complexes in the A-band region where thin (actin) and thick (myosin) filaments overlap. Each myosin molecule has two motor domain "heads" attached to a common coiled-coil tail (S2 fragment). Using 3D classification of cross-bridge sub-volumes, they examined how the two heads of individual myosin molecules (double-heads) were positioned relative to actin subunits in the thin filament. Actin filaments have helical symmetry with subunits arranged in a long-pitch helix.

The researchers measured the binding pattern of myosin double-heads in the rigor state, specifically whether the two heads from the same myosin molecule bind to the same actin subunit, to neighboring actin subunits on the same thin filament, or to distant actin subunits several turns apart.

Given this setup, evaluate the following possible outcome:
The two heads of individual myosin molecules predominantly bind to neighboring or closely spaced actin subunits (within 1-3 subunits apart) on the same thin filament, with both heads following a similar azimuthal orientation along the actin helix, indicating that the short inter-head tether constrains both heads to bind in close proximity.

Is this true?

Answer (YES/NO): YES